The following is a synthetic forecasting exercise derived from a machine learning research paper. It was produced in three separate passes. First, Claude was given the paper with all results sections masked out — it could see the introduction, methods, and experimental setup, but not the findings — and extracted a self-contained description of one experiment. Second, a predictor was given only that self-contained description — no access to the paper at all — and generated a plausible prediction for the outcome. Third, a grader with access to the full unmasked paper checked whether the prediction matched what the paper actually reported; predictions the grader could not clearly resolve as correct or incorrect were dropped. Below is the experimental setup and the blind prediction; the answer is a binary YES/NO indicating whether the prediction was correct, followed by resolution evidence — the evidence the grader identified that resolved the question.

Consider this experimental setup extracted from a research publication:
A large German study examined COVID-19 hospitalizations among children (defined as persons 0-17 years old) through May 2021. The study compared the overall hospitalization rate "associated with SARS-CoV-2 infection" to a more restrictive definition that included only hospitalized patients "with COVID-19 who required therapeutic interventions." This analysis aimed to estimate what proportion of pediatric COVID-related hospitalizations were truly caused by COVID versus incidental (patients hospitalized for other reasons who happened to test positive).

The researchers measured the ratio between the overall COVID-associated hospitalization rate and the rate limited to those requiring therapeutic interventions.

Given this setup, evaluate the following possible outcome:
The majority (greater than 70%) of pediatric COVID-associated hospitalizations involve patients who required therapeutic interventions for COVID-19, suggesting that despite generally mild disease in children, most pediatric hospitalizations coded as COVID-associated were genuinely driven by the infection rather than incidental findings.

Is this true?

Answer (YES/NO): NO